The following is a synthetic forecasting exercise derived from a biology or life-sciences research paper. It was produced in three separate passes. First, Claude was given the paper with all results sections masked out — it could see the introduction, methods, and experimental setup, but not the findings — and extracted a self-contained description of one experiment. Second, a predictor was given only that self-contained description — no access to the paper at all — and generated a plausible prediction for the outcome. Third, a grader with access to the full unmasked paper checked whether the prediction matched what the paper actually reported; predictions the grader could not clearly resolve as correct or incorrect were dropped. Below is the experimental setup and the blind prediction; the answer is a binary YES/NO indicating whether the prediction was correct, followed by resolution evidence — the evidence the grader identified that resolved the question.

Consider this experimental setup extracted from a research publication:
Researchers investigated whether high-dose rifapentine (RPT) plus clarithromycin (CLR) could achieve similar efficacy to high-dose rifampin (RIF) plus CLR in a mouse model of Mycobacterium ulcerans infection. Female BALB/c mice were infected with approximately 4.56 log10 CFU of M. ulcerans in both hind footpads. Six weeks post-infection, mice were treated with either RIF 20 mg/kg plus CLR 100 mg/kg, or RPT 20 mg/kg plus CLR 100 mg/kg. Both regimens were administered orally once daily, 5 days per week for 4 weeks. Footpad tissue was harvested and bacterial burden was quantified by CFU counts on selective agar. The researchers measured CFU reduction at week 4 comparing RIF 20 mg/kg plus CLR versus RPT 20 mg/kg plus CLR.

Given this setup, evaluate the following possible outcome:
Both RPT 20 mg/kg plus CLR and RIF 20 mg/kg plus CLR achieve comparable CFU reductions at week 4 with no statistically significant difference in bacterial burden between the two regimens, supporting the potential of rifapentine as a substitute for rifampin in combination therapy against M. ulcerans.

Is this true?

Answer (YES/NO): NO